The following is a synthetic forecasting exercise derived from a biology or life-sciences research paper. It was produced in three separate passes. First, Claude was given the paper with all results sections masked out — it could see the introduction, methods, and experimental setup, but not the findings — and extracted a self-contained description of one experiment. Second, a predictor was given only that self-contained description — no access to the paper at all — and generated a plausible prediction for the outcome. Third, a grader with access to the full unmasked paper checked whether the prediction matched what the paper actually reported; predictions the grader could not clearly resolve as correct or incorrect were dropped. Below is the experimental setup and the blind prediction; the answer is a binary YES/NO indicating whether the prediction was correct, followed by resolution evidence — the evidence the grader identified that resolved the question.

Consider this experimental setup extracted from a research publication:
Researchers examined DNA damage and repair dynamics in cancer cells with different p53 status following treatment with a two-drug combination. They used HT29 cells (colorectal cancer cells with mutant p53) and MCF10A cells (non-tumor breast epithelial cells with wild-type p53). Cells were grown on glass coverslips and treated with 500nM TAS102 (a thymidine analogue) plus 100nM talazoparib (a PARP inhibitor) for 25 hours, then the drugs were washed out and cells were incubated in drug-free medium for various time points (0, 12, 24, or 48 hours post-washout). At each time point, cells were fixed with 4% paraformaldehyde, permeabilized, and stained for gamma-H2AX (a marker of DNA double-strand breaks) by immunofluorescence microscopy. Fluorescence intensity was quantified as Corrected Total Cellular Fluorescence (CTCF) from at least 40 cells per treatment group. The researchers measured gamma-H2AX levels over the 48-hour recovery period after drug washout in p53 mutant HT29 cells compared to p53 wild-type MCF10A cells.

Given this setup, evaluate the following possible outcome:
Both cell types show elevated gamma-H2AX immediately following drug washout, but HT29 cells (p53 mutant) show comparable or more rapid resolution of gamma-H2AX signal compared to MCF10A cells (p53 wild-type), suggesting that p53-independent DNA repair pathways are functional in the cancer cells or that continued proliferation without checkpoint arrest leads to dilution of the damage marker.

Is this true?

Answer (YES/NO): NO